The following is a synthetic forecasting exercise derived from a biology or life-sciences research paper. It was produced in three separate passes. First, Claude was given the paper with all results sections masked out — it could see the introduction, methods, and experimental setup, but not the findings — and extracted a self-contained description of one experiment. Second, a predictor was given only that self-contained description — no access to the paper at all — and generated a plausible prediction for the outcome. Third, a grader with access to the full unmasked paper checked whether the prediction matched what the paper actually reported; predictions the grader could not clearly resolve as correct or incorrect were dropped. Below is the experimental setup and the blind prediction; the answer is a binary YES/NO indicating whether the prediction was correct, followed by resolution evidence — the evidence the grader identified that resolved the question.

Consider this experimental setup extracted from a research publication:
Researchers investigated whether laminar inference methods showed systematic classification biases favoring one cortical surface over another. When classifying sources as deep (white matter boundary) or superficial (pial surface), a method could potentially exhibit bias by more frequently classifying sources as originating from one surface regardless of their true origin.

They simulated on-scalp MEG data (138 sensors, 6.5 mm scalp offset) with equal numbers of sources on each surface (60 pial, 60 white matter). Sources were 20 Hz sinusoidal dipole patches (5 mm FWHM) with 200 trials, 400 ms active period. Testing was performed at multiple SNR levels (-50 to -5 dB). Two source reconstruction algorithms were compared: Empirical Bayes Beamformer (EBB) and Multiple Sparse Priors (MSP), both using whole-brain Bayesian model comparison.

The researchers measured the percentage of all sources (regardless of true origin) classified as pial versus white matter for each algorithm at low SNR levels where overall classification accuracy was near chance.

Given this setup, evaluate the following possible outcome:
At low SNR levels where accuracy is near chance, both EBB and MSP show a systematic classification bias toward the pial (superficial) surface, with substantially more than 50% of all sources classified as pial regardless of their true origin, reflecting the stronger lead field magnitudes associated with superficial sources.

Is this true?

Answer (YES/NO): NO